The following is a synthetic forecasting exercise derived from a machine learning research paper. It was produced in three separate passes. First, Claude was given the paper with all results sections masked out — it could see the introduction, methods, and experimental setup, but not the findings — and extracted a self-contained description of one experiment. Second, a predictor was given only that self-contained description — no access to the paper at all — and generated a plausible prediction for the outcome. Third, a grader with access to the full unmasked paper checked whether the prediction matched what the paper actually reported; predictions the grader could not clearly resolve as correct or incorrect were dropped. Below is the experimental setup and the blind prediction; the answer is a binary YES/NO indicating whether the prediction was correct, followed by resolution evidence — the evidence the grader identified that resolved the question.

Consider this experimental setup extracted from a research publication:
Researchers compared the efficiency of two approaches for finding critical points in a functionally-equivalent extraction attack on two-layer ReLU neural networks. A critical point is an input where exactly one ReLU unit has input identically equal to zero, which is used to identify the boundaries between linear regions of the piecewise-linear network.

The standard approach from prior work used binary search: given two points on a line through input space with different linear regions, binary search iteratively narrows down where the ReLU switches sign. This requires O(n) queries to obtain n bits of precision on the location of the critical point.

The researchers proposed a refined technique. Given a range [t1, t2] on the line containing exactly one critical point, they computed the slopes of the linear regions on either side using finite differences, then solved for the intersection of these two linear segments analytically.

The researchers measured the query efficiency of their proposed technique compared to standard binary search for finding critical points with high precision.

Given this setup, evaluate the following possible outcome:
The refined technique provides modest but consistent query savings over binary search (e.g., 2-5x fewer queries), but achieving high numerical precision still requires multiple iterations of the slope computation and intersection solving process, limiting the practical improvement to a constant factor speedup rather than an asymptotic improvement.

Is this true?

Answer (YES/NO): NO